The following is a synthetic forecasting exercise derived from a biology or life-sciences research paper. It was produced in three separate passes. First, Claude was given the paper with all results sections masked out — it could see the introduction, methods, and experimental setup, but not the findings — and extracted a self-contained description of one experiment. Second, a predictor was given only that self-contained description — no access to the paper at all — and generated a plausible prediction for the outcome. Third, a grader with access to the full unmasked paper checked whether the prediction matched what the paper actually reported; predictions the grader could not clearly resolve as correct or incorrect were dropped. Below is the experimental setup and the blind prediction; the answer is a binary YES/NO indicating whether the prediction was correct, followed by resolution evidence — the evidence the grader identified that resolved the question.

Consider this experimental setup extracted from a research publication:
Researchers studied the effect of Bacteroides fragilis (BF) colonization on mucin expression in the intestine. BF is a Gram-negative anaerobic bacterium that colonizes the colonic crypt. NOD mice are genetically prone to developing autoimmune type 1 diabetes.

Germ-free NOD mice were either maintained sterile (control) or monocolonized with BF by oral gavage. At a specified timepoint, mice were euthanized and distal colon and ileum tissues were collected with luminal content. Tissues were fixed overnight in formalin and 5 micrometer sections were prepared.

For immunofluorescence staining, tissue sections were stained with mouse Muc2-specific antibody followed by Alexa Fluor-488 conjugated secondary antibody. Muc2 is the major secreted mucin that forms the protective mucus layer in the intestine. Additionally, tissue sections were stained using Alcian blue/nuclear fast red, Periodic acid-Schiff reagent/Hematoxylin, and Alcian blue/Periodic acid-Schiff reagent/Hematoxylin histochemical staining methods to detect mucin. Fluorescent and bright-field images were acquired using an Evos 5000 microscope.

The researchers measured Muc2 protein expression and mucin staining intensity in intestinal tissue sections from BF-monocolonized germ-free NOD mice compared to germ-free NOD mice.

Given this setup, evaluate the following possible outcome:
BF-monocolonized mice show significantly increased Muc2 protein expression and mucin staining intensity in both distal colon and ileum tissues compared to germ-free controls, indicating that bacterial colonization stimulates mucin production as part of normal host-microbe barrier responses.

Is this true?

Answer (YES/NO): NO